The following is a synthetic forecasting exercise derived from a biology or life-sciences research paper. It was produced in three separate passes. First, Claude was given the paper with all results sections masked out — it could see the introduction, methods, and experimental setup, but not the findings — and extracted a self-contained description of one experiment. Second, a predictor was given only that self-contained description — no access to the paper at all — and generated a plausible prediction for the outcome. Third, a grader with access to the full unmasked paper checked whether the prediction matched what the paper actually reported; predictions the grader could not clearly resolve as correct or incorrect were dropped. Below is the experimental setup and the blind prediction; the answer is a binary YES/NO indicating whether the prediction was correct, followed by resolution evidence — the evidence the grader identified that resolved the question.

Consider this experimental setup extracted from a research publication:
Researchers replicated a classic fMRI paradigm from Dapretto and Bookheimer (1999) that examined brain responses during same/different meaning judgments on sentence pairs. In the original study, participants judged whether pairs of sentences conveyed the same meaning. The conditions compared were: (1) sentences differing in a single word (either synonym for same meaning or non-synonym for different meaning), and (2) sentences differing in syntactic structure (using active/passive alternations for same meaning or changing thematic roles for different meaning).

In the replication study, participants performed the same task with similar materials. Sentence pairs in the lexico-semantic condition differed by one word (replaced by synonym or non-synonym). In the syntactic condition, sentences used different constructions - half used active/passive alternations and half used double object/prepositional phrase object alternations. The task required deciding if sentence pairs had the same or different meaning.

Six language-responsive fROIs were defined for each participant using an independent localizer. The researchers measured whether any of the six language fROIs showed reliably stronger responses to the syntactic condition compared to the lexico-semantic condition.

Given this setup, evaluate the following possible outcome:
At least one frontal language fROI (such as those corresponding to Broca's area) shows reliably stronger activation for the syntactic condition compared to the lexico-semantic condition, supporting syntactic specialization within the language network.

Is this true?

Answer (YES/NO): NO